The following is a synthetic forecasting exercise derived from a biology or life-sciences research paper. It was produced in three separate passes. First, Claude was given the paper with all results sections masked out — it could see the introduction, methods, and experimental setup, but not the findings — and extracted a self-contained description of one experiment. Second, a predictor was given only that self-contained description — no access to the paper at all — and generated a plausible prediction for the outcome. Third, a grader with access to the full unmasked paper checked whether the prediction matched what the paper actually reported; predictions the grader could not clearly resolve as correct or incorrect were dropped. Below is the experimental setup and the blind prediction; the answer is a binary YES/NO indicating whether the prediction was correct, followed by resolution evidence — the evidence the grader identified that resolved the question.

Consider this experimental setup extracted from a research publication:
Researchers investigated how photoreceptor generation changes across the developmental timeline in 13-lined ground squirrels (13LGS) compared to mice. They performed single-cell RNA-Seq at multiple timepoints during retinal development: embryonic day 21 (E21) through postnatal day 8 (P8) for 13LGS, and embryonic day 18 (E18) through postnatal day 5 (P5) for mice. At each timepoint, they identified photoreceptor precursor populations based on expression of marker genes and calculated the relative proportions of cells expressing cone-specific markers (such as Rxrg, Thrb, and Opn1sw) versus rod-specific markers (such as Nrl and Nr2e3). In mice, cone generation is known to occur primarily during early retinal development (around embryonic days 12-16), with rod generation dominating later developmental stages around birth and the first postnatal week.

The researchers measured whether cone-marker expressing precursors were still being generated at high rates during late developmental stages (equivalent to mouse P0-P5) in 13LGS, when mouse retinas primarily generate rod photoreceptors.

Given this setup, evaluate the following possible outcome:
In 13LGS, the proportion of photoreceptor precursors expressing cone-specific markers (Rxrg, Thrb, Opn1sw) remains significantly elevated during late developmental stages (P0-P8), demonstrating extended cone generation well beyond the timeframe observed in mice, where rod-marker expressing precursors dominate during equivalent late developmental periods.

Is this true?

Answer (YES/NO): YES